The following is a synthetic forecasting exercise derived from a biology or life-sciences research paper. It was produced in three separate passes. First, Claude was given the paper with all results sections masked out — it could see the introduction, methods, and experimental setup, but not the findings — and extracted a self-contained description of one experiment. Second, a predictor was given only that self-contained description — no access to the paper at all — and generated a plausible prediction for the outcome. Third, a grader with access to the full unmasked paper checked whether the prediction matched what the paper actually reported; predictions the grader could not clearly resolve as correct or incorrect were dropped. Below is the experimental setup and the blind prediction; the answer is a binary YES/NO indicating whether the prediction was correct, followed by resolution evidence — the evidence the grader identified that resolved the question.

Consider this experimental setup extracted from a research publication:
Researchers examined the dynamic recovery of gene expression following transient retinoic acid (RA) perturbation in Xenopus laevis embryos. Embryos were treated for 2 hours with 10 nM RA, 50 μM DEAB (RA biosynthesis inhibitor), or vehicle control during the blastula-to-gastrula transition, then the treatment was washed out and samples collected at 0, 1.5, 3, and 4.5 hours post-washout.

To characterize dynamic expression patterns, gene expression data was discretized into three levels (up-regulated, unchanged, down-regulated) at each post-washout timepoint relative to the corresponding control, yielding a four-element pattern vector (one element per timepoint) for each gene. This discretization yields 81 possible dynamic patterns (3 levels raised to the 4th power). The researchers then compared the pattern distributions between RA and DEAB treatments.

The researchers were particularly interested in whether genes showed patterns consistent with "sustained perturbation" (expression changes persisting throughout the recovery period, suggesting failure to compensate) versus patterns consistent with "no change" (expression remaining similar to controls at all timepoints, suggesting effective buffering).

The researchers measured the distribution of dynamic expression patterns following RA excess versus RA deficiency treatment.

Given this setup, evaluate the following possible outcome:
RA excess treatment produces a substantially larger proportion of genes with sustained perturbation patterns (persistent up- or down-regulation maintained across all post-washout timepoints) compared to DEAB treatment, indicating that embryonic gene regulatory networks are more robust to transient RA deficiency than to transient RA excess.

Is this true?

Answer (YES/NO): NO